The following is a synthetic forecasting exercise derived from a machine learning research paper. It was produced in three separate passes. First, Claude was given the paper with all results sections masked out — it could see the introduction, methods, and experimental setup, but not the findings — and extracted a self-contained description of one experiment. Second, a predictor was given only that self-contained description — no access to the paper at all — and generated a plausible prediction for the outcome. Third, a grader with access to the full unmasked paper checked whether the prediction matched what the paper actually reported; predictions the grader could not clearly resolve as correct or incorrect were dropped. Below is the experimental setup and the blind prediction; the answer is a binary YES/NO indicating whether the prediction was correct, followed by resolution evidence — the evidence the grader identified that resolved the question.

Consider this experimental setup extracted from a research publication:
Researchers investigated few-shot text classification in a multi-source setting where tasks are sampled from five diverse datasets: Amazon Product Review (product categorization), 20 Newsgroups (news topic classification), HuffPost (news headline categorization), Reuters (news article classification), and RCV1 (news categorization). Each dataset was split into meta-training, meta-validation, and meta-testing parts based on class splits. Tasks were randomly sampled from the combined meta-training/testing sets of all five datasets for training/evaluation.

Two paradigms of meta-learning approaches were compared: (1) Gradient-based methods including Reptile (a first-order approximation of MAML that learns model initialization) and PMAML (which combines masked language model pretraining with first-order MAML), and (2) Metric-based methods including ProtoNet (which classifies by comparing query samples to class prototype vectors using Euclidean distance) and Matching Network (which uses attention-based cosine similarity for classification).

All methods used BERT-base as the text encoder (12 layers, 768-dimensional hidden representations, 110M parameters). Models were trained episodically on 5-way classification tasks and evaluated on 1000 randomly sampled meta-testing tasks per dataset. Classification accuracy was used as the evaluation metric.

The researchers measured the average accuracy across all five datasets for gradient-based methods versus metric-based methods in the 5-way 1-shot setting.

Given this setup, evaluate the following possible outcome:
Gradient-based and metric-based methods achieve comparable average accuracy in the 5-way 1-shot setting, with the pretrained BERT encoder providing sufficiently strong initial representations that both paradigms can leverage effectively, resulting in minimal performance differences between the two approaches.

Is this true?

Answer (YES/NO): NO